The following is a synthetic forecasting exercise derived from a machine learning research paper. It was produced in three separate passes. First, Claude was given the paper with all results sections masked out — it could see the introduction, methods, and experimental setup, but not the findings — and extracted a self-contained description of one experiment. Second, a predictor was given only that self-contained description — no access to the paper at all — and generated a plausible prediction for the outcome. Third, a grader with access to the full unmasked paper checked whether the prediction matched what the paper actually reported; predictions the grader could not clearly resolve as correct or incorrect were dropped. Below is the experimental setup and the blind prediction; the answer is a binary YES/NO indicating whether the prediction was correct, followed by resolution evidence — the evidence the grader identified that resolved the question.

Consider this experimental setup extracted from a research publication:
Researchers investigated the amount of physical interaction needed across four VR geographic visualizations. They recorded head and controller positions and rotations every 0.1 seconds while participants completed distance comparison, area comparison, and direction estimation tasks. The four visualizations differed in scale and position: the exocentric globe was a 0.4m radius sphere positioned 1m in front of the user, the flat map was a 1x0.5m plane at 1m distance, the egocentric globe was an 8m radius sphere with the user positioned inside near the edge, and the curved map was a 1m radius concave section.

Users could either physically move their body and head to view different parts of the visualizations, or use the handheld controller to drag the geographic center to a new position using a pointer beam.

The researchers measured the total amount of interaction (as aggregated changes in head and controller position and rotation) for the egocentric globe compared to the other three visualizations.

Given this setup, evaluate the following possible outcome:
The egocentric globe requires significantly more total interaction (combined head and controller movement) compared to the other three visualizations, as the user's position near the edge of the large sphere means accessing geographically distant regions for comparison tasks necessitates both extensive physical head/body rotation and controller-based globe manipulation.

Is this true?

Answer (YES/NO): YES